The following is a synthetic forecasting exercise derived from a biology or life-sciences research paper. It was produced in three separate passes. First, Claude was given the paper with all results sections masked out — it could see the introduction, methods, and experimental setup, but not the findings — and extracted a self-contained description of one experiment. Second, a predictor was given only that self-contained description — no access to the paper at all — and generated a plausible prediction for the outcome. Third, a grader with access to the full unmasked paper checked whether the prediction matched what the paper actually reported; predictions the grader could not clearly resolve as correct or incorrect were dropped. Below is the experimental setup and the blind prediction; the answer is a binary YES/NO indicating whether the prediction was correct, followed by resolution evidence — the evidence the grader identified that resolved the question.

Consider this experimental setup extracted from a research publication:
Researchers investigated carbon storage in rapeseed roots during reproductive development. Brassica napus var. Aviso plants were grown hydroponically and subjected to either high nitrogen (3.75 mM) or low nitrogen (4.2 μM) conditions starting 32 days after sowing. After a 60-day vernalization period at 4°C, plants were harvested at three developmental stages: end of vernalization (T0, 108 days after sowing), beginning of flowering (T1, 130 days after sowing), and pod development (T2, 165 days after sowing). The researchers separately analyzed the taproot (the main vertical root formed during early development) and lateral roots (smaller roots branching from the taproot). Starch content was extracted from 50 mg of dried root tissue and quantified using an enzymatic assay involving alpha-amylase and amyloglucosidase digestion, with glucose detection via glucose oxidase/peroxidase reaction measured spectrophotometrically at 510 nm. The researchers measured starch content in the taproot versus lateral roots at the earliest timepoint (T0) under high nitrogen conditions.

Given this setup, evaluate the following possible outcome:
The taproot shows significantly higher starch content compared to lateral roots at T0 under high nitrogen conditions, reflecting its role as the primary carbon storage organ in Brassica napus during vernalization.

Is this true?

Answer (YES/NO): YES